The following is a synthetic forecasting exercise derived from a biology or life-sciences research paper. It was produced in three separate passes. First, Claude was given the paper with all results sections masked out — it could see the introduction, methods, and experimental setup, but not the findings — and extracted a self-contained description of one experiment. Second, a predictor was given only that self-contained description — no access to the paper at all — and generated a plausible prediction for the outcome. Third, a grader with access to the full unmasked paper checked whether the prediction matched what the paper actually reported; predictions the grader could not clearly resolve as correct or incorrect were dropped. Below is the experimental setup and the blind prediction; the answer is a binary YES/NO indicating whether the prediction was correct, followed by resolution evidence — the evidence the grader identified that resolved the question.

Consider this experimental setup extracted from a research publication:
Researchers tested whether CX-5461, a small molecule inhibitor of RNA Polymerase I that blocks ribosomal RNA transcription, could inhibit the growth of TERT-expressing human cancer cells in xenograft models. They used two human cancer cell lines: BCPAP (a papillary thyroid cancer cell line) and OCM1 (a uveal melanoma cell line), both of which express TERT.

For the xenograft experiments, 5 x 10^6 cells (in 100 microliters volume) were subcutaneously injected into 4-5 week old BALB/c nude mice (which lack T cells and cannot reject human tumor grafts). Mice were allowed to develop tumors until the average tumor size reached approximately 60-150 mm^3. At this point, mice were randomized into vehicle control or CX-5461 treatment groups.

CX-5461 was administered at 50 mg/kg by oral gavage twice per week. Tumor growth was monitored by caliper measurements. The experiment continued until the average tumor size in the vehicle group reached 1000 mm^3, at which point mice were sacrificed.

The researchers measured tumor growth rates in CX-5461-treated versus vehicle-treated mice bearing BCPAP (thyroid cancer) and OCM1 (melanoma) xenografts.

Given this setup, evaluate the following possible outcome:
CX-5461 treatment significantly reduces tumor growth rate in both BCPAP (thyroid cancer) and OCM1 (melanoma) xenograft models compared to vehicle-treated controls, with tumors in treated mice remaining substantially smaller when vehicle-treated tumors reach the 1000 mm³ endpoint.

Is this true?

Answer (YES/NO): YES